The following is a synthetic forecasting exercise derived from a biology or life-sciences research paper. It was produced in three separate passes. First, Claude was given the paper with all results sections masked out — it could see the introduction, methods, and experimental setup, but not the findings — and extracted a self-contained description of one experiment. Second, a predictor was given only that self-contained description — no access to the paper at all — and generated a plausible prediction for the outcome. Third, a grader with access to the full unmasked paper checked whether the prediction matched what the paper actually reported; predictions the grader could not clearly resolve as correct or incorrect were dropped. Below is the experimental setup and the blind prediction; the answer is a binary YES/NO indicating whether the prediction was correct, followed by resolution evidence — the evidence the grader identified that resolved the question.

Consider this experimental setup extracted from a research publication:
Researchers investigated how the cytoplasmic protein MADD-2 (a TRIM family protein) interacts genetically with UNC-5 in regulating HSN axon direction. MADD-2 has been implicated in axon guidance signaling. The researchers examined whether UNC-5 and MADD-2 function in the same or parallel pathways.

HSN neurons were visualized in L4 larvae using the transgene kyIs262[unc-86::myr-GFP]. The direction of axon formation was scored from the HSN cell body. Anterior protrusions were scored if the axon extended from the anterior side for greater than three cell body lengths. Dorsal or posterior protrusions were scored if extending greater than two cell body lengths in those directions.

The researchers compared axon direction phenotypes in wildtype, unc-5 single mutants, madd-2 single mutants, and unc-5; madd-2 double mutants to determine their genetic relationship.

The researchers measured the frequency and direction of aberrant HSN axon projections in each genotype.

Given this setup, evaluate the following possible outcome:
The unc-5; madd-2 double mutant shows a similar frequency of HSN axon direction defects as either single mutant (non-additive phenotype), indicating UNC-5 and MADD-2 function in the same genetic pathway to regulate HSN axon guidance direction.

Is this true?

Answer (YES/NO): NO